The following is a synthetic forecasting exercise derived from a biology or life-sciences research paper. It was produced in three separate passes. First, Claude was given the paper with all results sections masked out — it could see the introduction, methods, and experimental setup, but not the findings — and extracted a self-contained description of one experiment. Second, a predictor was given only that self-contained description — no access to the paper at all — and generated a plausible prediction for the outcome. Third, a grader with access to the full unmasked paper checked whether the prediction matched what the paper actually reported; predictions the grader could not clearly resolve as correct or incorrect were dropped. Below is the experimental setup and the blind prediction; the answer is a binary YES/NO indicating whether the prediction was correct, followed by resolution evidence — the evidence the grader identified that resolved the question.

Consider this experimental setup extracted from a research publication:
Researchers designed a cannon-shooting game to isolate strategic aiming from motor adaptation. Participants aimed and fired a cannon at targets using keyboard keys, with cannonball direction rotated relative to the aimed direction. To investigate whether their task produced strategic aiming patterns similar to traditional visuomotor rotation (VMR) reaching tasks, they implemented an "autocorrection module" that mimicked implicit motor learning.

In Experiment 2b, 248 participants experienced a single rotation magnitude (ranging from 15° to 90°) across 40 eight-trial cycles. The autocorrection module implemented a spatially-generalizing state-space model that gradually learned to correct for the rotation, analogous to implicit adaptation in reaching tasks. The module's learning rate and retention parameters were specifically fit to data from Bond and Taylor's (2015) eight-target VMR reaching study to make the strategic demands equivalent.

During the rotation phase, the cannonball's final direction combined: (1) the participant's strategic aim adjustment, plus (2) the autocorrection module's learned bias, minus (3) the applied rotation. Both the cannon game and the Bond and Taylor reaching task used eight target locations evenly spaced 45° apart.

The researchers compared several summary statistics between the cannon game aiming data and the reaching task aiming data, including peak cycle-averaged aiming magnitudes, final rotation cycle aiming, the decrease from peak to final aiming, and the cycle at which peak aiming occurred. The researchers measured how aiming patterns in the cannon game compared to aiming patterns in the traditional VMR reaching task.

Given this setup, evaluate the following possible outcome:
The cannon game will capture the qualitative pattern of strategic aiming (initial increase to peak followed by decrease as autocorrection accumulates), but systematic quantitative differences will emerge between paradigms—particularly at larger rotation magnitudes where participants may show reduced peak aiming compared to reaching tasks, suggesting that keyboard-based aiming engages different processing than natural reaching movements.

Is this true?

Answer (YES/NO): NO